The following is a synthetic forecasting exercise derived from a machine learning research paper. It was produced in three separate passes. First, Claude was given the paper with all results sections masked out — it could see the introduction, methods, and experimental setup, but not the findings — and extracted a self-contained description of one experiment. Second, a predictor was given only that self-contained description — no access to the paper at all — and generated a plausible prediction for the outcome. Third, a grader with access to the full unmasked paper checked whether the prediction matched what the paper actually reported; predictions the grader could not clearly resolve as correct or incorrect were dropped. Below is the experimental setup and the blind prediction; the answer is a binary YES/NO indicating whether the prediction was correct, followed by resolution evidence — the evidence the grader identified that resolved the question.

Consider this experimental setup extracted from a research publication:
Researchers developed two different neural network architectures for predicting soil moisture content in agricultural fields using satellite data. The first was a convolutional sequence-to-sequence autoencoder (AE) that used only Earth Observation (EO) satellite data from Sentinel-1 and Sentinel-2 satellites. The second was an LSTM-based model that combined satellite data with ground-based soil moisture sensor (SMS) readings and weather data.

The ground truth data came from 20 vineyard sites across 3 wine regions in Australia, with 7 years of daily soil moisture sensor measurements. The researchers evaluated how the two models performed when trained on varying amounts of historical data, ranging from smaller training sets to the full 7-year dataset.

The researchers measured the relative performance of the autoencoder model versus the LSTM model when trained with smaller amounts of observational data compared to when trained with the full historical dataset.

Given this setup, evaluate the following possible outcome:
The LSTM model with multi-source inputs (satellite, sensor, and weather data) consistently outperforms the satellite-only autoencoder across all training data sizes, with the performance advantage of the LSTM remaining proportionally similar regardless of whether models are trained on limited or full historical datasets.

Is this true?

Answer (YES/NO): NO